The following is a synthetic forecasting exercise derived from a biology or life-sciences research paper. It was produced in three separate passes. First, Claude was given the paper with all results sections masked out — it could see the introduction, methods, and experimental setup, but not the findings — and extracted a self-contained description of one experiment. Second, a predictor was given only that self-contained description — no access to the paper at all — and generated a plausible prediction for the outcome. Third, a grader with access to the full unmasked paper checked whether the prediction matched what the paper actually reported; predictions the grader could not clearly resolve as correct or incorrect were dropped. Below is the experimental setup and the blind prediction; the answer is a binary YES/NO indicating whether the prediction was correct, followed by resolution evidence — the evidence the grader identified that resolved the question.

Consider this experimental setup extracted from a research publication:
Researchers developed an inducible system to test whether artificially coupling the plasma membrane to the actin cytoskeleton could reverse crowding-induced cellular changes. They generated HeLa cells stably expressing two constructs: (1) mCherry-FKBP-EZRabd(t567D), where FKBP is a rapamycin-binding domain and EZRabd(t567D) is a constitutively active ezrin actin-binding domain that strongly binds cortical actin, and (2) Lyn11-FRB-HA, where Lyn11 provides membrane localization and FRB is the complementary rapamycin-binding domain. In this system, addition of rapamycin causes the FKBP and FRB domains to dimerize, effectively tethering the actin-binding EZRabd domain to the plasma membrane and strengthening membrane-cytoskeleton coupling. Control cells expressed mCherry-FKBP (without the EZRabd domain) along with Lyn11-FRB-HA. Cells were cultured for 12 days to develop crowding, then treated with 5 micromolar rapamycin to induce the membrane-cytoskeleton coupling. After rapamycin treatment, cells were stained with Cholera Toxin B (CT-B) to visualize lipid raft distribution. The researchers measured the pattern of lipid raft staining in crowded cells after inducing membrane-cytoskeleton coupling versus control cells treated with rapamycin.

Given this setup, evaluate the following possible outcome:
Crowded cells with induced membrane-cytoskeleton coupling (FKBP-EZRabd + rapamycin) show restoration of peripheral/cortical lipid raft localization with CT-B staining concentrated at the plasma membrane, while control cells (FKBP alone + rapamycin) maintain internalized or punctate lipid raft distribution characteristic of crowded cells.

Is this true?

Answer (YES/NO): NO